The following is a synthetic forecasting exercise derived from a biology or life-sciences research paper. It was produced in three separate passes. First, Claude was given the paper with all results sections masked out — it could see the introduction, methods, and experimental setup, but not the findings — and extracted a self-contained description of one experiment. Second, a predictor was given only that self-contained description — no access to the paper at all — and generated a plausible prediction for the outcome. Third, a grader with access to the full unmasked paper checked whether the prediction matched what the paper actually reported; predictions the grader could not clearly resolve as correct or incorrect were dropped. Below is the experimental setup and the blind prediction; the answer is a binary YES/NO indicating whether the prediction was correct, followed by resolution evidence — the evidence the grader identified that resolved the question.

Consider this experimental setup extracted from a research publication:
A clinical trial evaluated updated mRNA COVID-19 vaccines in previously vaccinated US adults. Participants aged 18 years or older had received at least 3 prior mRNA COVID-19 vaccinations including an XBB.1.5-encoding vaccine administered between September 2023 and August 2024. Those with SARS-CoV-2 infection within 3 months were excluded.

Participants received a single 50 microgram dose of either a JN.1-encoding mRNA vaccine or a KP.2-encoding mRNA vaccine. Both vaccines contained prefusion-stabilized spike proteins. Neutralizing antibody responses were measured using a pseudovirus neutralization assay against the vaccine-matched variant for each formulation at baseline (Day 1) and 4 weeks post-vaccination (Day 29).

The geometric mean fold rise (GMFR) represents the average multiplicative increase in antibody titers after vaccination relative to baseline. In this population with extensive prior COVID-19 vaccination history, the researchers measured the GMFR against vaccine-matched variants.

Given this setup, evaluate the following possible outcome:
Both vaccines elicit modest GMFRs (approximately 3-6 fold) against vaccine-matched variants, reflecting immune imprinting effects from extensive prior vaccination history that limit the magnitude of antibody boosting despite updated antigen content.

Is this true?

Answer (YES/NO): NO